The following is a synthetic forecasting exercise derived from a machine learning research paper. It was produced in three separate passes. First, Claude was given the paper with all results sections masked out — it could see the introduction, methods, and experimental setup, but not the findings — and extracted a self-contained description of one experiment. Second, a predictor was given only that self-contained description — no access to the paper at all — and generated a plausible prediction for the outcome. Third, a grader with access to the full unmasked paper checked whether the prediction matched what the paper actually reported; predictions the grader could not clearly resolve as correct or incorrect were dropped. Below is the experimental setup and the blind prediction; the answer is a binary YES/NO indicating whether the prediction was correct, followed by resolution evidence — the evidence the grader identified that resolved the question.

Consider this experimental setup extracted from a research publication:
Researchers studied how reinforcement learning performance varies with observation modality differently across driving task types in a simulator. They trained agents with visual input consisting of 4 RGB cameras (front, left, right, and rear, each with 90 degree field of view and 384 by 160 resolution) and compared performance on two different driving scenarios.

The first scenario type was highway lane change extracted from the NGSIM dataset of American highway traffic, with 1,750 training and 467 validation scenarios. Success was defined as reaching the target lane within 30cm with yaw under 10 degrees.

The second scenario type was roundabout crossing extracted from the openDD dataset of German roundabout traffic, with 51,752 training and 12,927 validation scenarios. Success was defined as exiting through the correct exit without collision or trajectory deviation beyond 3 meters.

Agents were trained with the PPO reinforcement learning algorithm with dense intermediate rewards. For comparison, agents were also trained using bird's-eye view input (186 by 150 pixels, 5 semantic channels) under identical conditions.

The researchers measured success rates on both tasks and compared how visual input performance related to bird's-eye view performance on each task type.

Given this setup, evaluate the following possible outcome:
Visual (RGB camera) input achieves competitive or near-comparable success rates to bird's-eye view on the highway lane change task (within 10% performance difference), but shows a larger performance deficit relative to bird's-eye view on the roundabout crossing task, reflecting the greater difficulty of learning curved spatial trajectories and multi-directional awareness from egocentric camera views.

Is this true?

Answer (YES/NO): NO